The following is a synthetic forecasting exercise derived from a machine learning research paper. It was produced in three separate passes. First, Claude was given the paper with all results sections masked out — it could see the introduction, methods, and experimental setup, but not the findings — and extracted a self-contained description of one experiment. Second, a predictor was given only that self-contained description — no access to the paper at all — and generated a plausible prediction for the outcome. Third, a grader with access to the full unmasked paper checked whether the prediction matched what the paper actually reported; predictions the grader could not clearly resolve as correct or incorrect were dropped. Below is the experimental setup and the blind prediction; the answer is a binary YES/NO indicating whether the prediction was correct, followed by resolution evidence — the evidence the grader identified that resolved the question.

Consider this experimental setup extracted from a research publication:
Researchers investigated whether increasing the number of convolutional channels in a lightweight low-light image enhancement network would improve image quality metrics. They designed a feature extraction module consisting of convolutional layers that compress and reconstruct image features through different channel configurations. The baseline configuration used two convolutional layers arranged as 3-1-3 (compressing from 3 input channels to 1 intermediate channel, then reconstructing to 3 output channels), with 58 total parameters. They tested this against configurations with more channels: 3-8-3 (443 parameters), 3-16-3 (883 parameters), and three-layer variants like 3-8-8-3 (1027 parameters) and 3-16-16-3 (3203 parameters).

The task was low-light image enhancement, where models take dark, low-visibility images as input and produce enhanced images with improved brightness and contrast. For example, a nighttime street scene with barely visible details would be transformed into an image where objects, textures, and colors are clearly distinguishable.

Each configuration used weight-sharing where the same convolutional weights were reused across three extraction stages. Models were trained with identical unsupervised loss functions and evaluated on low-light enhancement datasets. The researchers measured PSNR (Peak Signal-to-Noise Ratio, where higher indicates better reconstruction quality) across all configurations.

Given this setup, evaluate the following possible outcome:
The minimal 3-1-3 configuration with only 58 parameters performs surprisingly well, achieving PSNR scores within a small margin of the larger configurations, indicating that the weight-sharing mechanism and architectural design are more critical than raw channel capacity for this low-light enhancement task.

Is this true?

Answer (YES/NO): YES